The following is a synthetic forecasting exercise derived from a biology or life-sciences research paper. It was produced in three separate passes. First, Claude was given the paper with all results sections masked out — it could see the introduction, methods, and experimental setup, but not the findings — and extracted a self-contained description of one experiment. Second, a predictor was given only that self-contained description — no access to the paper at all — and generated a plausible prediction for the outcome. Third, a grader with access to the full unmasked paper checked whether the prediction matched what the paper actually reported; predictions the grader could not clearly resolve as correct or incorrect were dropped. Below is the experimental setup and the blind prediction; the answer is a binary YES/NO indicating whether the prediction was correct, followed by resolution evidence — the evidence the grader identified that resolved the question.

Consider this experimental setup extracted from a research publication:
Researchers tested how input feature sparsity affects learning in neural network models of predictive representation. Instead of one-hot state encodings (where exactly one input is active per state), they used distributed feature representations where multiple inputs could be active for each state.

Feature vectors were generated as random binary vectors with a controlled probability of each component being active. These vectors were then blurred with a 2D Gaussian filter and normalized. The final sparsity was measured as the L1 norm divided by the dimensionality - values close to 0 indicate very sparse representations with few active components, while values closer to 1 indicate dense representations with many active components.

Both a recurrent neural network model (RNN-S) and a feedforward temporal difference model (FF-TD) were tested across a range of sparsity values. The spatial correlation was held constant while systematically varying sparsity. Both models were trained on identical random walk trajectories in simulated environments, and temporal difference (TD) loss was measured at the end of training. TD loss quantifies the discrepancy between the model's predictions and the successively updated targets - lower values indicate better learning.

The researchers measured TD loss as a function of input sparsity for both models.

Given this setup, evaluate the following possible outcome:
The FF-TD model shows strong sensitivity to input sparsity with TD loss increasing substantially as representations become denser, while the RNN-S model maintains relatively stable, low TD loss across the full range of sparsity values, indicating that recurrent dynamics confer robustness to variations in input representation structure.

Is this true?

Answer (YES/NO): NO